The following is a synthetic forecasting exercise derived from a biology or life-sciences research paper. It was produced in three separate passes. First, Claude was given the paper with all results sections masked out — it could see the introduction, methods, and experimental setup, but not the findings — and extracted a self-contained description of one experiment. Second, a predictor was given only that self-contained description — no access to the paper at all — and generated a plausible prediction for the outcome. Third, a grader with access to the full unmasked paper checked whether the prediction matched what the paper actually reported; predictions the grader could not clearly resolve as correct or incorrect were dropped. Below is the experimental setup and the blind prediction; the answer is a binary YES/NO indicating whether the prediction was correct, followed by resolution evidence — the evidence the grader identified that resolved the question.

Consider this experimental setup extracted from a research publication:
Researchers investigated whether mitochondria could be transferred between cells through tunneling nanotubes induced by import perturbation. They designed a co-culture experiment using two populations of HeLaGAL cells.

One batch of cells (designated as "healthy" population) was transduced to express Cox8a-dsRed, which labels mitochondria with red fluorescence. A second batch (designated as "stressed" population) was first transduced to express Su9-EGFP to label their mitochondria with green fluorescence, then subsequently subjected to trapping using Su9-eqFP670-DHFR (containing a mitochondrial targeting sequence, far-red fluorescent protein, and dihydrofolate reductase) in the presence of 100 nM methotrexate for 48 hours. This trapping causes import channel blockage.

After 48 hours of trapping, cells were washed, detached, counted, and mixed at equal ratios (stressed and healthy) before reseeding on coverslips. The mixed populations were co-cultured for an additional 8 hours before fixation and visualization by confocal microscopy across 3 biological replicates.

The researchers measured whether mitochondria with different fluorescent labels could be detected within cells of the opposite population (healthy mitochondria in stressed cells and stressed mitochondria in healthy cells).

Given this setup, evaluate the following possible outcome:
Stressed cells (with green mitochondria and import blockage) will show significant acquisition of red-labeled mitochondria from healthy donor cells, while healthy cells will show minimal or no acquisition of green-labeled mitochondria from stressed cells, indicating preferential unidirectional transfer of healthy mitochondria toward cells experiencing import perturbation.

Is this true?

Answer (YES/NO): NO